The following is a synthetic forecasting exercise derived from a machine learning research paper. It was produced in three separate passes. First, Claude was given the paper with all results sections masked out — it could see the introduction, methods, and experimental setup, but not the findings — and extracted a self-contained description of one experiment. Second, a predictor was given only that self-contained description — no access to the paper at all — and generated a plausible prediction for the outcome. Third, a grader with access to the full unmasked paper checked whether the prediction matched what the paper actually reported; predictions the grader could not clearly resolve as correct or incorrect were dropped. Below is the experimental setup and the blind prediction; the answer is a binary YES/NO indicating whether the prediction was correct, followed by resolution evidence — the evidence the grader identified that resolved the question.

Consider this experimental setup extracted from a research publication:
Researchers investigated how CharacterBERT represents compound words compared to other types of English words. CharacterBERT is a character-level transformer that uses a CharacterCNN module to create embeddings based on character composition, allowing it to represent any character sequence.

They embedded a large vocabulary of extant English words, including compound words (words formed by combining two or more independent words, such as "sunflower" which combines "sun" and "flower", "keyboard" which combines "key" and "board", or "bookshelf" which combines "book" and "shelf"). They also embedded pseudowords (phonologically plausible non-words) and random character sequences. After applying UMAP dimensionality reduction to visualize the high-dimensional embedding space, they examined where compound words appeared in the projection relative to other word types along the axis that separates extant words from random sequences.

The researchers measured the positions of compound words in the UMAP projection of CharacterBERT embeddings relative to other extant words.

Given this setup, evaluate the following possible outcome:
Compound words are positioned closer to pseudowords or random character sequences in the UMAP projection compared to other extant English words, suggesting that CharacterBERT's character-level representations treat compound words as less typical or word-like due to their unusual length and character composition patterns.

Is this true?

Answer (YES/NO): YES